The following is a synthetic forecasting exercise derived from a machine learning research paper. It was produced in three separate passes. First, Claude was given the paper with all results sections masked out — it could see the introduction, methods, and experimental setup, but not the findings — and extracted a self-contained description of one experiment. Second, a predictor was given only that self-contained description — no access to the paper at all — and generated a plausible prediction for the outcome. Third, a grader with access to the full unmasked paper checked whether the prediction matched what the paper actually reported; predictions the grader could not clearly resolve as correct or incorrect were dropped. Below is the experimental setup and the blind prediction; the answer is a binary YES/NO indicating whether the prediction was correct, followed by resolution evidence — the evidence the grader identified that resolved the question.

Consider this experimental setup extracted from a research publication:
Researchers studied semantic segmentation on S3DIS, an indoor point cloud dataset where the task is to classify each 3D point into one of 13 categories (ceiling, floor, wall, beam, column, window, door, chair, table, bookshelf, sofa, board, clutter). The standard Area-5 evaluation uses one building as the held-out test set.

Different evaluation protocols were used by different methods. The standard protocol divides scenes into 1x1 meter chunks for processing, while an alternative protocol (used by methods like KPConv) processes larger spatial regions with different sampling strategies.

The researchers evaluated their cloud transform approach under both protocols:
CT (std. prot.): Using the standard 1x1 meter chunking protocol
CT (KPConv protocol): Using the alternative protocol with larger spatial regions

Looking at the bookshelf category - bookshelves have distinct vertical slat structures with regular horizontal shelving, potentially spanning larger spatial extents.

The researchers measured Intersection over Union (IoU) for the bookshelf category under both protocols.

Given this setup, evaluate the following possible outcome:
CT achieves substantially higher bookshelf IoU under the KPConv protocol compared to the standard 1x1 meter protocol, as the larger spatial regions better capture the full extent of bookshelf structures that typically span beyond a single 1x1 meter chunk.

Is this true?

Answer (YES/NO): YES